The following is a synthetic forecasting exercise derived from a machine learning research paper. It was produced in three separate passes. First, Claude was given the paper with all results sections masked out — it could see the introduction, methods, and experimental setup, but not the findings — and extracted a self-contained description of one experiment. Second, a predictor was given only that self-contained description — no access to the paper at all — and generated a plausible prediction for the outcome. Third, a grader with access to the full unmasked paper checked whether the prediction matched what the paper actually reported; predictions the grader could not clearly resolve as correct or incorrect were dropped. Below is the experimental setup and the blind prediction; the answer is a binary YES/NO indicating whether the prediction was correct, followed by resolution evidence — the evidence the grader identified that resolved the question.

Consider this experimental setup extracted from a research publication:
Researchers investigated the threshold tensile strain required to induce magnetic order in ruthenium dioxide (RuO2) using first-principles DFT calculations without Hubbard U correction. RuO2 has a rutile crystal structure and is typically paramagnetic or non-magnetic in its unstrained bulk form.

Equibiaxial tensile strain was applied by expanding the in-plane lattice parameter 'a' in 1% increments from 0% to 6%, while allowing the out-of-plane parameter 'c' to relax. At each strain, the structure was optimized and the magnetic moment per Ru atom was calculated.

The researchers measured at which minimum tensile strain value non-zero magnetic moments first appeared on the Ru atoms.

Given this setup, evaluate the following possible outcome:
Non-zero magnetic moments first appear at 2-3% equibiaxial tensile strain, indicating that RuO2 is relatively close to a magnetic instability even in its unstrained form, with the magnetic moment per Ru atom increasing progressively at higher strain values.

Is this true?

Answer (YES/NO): YES